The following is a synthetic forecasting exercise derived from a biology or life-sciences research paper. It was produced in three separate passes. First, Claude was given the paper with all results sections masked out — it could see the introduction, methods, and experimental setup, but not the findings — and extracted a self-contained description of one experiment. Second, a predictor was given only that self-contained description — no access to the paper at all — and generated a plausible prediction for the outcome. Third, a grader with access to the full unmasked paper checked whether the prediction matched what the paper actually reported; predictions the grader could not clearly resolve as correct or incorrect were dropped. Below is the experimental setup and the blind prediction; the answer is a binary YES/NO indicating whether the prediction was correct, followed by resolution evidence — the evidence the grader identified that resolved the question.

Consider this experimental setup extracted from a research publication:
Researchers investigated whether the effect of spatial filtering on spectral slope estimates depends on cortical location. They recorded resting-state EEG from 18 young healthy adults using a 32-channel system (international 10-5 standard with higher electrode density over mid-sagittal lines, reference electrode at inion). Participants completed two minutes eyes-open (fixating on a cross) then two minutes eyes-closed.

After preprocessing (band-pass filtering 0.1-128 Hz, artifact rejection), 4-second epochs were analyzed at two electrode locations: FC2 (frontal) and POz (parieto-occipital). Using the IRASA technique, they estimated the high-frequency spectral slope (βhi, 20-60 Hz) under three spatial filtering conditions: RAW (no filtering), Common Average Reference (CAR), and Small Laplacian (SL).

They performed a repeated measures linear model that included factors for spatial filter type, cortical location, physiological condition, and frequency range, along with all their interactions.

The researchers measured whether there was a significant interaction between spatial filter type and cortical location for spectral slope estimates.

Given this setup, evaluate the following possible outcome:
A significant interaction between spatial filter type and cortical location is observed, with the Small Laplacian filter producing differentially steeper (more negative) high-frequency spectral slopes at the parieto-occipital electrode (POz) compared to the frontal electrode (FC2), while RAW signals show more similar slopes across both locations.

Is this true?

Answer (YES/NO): YES